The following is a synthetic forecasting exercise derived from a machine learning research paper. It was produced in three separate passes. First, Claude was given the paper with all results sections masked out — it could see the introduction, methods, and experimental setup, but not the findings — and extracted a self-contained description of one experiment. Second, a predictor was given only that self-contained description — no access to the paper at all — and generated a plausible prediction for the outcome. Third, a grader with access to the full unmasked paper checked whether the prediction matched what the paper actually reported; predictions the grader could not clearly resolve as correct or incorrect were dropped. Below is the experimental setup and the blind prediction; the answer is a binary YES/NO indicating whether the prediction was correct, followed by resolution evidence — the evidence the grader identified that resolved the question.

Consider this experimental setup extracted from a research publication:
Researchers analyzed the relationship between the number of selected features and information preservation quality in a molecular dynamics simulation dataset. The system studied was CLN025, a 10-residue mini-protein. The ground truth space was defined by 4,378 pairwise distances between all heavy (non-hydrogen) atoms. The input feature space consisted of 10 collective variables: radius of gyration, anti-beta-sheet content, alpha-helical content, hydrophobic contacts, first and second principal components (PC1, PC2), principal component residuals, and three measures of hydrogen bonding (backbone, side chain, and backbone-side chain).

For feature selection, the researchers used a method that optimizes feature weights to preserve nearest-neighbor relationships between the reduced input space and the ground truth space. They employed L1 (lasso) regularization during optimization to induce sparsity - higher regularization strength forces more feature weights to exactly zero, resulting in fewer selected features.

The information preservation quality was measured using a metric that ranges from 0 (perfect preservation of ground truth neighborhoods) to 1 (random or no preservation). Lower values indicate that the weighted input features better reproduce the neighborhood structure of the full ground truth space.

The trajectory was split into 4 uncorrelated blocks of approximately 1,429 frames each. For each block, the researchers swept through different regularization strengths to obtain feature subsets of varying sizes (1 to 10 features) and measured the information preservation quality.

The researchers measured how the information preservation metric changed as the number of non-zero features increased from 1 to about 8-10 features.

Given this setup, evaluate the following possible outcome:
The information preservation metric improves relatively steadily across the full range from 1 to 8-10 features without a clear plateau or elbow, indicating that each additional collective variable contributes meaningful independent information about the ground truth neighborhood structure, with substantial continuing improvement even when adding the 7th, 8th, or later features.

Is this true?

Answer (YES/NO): NO